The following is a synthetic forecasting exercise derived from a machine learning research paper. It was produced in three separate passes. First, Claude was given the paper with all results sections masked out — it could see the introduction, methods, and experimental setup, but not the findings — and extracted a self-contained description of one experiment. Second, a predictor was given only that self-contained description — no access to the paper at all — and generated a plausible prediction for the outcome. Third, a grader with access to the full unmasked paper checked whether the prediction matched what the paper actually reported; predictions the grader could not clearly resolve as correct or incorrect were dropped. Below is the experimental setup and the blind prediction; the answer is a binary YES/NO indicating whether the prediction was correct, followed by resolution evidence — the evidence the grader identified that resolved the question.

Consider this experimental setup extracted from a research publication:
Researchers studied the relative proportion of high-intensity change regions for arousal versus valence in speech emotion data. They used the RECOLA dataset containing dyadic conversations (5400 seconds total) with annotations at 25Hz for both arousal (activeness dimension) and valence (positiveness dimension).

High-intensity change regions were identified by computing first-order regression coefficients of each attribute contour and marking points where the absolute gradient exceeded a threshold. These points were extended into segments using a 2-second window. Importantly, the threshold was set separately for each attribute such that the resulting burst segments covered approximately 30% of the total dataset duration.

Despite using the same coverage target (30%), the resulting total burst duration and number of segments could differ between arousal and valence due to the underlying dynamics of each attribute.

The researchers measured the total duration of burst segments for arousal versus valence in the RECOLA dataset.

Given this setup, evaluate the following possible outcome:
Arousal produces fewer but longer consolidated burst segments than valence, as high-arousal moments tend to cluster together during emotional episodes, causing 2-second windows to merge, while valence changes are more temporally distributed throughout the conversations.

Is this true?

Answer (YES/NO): NO